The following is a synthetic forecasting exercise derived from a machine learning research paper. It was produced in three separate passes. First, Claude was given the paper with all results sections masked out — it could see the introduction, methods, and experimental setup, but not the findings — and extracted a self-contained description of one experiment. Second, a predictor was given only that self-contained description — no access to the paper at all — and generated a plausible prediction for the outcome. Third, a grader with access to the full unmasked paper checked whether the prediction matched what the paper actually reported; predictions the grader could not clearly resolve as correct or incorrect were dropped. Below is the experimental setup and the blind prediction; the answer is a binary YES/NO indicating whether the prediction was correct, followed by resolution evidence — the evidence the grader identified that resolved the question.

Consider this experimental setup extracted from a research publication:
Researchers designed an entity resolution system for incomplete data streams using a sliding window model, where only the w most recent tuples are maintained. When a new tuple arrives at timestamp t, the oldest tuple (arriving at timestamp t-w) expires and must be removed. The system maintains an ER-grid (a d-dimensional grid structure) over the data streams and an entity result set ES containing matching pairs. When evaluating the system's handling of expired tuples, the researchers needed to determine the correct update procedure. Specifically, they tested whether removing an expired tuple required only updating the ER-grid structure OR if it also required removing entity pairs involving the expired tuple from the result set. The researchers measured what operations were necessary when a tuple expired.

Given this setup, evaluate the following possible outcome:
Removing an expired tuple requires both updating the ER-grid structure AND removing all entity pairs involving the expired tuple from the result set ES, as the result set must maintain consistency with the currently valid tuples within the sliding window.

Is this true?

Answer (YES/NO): YES